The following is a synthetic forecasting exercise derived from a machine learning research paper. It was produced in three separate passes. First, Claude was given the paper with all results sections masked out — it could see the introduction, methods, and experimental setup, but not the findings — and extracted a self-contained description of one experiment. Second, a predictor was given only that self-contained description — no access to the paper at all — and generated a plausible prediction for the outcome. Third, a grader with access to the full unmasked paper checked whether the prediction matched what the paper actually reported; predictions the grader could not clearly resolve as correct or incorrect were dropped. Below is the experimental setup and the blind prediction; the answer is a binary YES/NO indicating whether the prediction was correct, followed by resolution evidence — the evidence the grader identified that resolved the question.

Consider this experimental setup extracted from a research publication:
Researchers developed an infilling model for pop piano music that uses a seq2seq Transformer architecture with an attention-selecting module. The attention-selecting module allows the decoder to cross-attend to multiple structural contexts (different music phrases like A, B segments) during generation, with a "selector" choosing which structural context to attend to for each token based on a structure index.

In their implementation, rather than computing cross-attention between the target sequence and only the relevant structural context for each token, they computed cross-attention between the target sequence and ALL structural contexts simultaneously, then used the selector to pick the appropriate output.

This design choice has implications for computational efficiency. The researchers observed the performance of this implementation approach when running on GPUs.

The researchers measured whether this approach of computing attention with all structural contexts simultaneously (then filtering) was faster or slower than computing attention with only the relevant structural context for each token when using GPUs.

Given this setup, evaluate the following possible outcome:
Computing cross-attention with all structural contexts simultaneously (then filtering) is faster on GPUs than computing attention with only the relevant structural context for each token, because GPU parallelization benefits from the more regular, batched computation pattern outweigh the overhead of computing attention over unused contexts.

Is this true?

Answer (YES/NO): YES